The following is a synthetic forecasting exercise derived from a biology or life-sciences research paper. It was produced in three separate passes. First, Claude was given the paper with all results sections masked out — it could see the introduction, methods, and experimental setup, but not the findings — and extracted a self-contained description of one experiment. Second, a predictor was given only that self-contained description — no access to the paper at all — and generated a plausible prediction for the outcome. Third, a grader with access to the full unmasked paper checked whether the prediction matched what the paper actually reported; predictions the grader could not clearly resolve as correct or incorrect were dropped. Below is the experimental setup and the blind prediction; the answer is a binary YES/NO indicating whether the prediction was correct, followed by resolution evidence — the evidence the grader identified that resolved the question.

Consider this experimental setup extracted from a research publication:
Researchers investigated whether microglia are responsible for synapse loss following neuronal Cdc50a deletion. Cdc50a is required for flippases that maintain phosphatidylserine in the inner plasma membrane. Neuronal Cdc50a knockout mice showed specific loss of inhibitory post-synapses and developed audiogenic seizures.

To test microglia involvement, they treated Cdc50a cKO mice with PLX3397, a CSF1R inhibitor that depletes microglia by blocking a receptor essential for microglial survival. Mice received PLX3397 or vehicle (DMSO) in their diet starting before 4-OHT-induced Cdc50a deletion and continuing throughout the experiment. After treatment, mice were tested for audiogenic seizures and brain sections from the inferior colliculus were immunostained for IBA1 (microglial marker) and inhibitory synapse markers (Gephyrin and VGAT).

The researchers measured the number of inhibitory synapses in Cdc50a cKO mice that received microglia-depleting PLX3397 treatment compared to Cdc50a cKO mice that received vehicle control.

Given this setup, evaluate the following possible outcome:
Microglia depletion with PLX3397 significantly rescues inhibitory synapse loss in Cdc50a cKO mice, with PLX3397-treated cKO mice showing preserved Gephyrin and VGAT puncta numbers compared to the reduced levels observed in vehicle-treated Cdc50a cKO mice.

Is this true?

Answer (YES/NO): YES